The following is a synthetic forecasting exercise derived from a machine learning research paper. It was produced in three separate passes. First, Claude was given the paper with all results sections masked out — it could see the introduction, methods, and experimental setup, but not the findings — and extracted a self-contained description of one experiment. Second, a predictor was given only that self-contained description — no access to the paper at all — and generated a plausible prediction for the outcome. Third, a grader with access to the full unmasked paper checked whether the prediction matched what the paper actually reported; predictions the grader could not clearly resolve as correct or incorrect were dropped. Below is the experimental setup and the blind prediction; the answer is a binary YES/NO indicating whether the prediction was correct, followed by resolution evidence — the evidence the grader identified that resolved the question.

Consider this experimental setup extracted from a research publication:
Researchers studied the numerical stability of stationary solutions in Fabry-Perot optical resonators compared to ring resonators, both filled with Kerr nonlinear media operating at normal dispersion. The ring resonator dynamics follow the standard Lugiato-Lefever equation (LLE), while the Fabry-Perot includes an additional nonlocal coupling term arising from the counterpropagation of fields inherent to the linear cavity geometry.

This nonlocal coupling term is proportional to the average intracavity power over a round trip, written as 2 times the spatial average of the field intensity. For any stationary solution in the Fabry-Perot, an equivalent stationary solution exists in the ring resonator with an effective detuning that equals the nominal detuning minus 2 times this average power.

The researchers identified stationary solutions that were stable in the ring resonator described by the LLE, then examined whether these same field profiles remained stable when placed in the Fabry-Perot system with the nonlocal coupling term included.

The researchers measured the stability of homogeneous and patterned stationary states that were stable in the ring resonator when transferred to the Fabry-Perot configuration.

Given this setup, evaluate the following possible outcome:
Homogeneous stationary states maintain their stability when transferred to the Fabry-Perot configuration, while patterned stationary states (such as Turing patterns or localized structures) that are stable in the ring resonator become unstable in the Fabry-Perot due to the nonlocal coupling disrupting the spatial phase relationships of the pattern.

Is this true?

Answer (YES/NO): NO